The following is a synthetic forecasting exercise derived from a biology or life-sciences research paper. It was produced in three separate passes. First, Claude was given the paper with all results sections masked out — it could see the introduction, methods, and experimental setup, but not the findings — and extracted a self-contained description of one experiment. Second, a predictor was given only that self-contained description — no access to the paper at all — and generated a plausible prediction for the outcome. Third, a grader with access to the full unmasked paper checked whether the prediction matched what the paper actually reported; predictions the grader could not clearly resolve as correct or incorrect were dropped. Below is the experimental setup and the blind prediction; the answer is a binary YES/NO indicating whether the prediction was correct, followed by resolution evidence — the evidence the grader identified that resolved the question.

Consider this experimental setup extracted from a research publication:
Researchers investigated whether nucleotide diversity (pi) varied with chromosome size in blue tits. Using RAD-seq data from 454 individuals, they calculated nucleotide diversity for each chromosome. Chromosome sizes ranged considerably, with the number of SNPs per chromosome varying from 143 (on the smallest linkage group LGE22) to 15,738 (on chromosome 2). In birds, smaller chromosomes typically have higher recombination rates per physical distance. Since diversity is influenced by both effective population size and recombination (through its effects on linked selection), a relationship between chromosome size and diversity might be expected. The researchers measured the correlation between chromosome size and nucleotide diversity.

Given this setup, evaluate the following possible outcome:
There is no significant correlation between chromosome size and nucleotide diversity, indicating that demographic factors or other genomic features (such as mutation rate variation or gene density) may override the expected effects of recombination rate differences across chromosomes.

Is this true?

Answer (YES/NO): NO